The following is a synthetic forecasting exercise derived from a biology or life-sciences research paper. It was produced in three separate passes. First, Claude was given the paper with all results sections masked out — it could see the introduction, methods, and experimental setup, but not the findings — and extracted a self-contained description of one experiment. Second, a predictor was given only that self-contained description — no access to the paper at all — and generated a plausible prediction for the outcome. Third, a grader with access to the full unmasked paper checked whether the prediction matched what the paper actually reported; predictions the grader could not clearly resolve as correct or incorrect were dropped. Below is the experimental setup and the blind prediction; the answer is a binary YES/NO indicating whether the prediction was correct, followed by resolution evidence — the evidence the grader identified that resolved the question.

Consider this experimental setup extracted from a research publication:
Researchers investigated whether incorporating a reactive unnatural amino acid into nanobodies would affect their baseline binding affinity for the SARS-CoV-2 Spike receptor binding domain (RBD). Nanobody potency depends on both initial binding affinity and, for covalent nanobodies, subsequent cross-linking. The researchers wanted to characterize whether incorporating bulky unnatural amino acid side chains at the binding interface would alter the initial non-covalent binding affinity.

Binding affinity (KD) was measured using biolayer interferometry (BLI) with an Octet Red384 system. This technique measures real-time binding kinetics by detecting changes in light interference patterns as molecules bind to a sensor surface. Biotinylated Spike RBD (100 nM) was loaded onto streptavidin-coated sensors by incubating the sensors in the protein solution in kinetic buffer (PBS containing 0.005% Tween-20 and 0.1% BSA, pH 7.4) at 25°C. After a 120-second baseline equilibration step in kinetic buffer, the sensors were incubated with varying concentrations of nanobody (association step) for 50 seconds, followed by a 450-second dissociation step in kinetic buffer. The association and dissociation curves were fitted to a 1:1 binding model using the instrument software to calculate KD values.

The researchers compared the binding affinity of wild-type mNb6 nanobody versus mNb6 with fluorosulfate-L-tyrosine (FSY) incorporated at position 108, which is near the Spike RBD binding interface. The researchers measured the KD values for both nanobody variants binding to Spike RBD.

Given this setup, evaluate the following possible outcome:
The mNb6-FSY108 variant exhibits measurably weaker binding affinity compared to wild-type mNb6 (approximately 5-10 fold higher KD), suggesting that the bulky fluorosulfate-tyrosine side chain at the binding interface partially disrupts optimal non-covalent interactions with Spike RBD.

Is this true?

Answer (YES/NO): NO